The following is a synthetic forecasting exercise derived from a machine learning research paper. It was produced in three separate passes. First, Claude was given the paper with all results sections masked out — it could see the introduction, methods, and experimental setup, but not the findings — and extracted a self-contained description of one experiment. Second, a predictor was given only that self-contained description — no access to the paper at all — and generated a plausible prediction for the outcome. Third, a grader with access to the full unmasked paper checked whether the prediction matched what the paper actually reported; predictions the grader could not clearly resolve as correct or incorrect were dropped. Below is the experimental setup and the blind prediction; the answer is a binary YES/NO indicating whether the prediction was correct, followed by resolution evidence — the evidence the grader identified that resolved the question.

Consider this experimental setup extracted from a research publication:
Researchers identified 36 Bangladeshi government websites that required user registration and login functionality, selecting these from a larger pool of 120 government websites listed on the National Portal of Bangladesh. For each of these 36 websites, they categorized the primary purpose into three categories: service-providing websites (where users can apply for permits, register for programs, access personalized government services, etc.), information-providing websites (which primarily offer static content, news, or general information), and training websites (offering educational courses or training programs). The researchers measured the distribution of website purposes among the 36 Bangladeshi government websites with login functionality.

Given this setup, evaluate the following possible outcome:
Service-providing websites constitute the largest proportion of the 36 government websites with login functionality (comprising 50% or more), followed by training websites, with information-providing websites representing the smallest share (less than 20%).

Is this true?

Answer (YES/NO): NO